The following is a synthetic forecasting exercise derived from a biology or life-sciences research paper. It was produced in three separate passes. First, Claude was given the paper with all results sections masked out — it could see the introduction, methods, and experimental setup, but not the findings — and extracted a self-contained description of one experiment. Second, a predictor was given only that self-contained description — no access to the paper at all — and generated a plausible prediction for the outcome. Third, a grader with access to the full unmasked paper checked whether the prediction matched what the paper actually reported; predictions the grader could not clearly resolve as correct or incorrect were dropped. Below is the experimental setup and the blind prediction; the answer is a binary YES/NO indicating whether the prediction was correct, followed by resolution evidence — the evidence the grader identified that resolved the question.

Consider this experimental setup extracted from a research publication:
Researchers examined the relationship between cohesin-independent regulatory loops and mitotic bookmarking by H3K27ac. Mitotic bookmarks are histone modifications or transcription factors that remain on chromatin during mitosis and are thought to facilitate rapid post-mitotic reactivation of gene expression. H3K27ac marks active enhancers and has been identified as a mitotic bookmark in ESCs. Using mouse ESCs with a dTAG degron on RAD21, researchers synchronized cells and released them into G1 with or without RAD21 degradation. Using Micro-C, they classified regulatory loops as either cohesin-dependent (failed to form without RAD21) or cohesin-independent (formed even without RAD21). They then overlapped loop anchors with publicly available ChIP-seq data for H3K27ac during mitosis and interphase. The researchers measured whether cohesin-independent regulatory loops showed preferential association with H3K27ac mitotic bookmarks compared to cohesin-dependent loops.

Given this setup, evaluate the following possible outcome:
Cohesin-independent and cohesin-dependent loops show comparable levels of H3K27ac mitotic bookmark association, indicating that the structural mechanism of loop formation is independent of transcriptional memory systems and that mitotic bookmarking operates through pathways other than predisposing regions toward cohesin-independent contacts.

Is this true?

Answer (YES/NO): NO